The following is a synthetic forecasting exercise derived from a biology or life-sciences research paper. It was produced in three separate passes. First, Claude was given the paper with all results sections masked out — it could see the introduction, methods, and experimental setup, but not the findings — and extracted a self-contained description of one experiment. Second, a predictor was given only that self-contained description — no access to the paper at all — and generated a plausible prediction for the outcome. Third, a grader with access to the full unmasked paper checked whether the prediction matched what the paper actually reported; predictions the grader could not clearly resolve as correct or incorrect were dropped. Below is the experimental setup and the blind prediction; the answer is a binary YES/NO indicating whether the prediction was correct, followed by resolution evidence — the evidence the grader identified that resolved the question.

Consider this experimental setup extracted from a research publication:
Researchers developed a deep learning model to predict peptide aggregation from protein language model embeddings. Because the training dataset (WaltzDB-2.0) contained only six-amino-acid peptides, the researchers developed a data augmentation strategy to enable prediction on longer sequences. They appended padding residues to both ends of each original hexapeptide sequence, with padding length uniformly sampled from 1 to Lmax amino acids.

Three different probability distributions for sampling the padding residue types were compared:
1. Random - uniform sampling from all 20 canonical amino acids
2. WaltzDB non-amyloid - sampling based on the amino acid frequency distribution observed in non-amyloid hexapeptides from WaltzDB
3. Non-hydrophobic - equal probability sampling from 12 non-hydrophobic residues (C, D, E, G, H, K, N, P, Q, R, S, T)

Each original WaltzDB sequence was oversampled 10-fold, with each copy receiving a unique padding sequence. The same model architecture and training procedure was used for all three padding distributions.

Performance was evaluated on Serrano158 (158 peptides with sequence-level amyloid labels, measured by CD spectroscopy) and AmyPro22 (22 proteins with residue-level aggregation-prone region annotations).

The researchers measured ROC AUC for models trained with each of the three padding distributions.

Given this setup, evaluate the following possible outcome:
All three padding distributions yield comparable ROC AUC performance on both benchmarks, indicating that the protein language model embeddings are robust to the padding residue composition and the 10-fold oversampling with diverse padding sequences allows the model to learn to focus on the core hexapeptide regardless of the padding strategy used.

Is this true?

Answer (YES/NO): NO